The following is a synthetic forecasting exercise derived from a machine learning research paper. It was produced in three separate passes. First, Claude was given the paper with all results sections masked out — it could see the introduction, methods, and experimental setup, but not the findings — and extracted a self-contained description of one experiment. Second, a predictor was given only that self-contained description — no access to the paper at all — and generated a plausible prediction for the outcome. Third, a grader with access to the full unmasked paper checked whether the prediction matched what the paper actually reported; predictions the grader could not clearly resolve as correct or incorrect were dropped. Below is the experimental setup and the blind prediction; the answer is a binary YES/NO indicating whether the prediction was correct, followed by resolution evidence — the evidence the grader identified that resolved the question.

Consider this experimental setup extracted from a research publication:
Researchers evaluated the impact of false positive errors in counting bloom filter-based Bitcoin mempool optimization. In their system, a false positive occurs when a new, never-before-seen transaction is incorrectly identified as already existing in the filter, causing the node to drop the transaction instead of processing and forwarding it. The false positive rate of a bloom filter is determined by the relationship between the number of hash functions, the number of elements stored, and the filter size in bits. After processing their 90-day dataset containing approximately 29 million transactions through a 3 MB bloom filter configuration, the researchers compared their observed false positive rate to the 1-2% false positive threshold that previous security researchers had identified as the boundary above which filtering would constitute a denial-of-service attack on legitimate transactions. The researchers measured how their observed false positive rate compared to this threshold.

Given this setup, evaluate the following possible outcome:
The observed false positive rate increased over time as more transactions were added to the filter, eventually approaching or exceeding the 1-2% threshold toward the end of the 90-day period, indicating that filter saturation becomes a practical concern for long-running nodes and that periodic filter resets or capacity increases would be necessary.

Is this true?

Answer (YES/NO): NO